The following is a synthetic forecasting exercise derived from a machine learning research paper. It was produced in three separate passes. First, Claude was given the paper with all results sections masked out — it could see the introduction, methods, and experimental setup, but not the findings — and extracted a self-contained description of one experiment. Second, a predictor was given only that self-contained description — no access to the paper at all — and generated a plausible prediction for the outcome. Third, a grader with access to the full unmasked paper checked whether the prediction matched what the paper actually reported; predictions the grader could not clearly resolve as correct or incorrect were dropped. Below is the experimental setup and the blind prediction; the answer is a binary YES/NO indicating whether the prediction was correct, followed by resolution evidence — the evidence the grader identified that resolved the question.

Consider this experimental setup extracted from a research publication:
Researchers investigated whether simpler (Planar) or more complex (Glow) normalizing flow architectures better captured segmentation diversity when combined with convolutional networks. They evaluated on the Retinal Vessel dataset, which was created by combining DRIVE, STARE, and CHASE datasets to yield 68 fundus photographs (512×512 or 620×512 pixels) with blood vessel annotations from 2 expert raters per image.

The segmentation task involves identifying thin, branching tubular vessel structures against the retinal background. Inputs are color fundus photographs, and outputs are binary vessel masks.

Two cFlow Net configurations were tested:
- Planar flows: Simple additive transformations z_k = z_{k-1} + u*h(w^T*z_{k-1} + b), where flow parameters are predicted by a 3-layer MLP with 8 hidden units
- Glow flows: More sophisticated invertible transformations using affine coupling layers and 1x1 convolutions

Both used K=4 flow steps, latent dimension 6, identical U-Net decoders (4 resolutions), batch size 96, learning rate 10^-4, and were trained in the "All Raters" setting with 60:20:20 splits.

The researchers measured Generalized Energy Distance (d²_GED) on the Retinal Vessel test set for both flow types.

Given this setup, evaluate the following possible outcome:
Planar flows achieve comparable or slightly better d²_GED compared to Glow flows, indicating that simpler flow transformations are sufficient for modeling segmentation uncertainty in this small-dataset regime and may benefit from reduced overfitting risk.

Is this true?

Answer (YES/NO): YES